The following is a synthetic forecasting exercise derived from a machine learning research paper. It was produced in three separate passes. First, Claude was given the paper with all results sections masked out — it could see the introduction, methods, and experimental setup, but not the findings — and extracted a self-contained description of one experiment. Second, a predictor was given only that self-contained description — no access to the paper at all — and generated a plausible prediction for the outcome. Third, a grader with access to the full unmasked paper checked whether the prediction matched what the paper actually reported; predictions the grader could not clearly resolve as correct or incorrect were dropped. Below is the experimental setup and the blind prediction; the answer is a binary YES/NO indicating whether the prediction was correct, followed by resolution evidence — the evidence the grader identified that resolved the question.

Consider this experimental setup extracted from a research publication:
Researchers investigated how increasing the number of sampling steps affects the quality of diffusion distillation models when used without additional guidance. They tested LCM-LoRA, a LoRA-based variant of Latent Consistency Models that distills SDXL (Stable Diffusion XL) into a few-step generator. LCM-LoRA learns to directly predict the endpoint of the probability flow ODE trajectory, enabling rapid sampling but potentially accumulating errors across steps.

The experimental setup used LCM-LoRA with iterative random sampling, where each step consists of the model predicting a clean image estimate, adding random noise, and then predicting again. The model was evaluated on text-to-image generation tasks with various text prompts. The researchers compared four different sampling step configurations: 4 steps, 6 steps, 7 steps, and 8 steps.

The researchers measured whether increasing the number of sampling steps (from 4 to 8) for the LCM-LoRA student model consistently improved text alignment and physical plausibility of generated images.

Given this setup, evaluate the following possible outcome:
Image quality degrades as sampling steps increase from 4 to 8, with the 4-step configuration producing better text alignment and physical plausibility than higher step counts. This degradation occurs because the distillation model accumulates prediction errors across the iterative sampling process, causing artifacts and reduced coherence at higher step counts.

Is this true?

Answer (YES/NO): NO